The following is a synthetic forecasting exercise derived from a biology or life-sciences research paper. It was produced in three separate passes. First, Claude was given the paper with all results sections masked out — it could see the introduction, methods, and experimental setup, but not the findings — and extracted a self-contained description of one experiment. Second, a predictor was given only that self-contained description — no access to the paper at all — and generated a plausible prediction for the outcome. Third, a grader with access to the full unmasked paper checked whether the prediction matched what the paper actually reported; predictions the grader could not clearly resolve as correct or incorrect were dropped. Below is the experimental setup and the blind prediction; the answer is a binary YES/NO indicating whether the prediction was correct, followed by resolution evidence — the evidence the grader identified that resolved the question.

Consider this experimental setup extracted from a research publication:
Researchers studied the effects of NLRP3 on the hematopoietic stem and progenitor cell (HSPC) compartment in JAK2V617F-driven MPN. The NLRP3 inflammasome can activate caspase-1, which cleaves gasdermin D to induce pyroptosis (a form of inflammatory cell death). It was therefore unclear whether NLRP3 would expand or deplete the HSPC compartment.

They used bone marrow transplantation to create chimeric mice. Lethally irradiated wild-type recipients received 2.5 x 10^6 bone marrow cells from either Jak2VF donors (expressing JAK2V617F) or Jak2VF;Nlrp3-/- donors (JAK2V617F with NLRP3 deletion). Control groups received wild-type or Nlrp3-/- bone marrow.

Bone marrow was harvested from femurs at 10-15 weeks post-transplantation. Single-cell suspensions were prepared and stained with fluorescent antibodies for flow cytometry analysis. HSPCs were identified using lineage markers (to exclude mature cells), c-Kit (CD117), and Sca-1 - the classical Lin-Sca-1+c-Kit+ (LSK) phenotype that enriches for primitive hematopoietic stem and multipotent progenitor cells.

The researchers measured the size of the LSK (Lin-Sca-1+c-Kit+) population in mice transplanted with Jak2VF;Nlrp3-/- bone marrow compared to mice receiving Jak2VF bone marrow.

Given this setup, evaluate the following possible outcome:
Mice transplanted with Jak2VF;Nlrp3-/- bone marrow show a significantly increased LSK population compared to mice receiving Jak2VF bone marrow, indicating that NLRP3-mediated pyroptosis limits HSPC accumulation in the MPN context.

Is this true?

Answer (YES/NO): NO